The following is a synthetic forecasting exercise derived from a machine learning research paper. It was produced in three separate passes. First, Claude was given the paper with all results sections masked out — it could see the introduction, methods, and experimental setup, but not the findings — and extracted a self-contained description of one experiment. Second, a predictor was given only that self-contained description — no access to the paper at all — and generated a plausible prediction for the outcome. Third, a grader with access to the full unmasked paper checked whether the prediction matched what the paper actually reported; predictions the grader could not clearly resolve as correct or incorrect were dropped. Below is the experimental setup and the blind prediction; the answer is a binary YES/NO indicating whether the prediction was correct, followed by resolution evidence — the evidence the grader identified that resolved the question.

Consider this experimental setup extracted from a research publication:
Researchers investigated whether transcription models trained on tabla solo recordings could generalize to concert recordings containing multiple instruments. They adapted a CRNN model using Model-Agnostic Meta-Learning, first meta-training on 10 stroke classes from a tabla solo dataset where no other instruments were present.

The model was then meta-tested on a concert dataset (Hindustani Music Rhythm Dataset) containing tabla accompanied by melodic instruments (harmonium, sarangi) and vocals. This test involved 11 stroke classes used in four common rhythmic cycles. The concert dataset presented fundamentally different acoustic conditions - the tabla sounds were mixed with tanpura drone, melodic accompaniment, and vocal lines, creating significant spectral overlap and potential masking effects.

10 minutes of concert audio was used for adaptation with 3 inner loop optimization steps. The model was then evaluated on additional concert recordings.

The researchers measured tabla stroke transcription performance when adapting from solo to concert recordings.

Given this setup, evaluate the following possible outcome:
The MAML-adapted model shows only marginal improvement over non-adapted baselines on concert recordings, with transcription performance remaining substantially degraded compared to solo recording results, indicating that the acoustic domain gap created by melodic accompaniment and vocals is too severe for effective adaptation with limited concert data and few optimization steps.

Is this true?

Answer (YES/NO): NO